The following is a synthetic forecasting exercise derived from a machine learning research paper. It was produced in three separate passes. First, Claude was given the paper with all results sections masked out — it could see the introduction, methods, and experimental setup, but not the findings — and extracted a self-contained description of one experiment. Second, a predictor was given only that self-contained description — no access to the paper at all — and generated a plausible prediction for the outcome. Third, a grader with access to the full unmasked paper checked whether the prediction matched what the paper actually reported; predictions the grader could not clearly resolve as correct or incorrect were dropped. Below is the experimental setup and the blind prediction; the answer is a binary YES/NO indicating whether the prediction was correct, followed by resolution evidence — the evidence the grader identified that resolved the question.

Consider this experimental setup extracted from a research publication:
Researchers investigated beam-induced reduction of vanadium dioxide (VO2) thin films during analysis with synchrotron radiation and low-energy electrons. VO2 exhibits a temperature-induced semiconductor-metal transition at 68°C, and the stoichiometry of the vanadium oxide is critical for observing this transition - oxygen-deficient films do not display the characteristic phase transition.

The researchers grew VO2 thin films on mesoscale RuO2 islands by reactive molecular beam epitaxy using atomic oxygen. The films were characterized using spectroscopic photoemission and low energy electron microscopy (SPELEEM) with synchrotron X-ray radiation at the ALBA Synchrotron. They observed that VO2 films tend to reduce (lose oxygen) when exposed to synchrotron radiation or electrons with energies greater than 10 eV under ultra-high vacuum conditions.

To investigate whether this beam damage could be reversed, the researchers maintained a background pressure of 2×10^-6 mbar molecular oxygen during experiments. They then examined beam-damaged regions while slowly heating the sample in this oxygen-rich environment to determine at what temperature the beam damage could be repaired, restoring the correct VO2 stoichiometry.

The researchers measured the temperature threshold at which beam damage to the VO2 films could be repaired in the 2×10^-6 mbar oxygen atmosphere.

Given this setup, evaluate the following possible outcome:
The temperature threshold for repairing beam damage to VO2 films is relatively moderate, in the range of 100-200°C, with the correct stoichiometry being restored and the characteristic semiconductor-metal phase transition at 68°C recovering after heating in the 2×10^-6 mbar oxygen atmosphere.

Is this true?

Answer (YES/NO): NO